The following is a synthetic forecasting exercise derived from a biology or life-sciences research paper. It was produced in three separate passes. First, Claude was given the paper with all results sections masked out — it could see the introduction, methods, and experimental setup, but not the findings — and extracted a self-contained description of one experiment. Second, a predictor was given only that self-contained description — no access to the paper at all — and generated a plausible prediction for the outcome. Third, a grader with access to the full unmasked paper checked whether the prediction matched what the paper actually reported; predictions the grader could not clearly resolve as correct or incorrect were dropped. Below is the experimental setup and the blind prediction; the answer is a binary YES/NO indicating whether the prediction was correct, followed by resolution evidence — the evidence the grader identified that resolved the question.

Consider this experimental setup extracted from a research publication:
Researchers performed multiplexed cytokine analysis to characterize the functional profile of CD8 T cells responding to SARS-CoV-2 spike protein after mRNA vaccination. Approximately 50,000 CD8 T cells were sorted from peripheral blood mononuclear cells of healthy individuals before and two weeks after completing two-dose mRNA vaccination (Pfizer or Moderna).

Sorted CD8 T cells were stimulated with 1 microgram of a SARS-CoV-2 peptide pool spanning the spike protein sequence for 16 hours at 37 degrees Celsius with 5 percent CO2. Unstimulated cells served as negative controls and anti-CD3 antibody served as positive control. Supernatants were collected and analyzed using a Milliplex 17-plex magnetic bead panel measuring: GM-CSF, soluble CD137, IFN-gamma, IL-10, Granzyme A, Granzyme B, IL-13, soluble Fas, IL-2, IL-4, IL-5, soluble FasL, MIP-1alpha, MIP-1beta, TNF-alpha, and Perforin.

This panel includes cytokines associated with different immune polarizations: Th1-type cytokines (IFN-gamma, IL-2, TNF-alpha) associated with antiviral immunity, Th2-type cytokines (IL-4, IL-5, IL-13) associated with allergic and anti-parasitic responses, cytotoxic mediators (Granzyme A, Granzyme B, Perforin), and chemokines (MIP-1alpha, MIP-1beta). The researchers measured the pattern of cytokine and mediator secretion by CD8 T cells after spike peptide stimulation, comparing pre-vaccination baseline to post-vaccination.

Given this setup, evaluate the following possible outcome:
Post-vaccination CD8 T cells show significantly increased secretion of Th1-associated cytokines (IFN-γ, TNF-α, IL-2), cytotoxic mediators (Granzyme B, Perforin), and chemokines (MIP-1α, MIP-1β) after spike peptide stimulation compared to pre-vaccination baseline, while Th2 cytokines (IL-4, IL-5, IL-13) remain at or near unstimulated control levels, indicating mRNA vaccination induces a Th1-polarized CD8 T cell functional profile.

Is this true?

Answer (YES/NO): NO